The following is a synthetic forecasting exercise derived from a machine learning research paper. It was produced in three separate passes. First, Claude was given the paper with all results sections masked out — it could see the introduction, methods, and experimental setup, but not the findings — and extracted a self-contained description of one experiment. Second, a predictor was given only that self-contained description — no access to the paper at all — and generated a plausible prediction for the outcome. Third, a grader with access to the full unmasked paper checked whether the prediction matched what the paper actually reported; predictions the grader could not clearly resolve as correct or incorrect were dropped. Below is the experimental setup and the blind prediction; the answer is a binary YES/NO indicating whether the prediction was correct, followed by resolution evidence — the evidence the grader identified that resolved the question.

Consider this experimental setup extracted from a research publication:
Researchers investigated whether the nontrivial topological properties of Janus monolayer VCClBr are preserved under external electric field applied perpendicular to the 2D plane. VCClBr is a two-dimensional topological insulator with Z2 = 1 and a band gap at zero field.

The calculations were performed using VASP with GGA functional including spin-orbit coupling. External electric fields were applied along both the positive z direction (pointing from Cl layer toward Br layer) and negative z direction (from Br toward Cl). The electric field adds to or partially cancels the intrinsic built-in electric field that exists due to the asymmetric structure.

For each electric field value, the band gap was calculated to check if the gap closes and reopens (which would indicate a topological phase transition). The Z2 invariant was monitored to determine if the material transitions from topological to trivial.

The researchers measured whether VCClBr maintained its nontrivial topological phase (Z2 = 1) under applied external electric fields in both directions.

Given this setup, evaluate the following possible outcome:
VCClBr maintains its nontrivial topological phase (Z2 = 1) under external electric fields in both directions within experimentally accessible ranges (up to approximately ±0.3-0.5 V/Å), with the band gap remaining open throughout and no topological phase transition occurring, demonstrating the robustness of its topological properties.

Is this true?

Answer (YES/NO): YES